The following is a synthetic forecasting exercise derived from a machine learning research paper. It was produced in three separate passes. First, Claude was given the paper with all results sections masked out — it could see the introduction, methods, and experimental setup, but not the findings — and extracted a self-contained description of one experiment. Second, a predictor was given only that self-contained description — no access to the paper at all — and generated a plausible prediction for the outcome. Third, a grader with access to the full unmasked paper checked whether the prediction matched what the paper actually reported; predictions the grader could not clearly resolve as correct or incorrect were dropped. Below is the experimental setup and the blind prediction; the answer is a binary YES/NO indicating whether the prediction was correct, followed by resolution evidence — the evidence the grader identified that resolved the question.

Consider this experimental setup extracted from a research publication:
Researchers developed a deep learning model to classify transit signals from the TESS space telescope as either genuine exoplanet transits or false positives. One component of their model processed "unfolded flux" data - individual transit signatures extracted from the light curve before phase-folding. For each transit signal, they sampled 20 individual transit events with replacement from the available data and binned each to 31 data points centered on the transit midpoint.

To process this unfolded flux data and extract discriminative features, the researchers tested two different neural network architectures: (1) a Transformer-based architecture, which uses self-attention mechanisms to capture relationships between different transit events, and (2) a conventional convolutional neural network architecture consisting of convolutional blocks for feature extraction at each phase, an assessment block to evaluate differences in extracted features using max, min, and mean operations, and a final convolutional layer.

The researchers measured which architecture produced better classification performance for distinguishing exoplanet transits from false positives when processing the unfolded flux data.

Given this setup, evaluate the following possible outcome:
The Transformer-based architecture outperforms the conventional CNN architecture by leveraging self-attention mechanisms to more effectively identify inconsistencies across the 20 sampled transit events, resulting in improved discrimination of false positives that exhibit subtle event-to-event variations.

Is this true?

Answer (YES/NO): NO